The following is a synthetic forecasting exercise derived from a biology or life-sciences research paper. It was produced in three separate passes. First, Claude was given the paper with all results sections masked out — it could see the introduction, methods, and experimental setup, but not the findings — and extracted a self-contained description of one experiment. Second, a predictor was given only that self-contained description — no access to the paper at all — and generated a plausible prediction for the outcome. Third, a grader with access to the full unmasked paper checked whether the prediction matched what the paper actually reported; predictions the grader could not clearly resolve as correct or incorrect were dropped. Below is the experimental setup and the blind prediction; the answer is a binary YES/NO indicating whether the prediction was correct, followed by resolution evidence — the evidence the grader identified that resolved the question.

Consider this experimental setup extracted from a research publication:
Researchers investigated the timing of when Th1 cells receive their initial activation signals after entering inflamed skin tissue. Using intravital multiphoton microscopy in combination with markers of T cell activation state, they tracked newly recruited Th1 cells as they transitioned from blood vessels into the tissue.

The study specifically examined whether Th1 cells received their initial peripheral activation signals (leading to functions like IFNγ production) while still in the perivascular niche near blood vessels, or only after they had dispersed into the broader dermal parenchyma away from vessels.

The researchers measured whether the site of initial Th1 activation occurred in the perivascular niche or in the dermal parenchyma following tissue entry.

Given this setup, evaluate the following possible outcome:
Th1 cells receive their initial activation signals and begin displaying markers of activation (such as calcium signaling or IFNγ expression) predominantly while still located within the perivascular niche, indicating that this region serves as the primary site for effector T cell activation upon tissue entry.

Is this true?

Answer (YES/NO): YES